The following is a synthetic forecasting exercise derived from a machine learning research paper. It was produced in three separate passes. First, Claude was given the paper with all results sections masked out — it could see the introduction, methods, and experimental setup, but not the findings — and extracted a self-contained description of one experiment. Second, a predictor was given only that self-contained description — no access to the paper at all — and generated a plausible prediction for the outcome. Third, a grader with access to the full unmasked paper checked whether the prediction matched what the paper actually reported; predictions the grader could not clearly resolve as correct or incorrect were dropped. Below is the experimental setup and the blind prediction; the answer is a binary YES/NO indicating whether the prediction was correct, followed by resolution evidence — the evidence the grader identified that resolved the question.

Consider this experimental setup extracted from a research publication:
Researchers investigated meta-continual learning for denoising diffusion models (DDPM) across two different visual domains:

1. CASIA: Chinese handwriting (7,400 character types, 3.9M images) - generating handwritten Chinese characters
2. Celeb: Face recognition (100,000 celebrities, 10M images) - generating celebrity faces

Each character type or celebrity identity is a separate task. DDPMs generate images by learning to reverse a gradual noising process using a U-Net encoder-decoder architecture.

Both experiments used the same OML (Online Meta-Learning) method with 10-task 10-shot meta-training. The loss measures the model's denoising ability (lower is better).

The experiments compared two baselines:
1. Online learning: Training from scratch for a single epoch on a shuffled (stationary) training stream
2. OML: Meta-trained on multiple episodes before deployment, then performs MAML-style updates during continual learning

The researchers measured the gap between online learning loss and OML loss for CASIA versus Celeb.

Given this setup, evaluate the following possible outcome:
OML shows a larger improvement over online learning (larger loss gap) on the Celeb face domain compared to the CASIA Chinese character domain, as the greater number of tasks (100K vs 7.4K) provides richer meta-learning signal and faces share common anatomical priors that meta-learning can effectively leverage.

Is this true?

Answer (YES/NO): YES